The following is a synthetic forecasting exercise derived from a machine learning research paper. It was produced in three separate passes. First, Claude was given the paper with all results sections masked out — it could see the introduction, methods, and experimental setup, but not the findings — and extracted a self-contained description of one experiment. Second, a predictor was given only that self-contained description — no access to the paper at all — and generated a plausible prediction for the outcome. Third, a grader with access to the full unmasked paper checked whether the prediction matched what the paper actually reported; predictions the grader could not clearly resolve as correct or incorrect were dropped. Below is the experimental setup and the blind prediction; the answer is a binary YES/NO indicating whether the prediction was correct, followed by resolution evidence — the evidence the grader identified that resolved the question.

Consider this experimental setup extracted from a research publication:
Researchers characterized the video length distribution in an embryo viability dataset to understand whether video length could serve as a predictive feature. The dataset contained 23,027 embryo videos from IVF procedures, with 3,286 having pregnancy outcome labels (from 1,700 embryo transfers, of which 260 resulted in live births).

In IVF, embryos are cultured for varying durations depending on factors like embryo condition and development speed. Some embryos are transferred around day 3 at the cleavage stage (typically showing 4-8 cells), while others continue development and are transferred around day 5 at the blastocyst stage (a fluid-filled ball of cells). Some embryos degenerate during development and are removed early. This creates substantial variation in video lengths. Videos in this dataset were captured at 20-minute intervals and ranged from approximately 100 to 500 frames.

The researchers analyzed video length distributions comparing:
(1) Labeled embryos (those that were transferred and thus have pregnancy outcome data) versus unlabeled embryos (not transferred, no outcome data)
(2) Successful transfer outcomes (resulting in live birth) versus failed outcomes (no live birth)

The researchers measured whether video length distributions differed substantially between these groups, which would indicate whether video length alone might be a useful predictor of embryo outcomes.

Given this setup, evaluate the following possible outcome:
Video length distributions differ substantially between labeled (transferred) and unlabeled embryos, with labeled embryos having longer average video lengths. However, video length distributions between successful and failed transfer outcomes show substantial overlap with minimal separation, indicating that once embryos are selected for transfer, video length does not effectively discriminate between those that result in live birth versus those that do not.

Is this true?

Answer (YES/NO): NO